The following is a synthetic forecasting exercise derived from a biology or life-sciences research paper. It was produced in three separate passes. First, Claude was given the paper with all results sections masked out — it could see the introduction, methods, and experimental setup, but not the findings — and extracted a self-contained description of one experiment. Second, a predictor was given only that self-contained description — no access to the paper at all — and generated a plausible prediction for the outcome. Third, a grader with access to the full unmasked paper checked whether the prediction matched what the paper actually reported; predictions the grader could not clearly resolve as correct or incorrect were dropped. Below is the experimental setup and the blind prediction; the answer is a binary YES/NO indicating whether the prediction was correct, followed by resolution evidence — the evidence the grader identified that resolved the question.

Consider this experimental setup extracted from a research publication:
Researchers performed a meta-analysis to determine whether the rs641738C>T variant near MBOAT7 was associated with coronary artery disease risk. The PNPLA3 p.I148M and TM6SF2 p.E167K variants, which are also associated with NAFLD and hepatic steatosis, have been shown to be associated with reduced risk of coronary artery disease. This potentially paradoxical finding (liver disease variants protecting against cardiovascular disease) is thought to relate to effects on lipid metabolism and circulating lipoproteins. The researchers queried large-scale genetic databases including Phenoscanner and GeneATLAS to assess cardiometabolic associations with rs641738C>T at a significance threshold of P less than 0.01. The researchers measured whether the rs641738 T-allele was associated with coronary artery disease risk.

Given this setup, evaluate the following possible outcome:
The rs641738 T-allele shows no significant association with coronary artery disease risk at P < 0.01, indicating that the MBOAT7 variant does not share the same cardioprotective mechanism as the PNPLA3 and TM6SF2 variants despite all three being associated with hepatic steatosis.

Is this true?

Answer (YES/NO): YES